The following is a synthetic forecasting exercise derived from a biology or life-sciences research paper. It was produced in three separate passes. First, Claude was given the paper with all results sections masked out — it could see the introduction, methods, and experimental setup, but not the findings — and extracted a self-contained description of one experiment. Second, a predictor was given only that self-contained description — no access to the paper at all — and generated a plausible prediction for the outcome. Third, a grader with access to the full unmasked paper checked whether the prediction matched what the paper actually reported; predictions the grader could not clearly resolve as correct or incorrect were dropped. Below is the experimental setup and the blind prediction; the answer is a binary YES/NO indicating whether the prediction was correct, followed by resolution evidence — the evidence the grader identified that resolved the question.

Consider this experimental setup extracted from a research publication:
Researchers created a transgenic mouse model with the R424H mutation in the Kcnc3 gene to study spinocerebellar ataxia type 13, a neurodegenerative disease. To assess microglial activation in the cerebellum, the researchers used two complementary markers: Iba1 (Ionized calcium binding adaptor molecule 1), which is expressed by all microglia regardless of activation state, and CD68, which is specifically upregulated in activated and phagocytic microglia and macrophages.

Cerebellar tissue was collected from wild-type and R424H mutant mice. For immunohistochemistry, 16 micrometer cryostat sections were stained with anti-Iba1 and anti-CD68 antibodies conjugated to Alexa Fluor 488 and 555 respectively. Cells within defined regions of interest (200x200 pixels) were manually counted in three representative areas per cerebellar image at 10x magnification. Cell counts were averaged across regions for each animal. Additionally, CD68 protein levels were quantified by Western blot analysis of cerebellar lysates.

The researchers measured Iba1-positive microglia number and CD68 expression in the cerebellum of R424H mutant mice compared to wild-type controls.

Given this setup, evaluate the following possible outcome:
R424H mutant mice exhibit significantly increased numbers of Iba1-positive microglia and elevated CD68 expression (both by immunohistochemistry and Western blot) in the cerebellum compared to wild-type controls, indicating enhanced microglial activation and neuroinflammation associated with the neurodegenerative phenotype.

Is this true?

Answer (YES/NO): YES